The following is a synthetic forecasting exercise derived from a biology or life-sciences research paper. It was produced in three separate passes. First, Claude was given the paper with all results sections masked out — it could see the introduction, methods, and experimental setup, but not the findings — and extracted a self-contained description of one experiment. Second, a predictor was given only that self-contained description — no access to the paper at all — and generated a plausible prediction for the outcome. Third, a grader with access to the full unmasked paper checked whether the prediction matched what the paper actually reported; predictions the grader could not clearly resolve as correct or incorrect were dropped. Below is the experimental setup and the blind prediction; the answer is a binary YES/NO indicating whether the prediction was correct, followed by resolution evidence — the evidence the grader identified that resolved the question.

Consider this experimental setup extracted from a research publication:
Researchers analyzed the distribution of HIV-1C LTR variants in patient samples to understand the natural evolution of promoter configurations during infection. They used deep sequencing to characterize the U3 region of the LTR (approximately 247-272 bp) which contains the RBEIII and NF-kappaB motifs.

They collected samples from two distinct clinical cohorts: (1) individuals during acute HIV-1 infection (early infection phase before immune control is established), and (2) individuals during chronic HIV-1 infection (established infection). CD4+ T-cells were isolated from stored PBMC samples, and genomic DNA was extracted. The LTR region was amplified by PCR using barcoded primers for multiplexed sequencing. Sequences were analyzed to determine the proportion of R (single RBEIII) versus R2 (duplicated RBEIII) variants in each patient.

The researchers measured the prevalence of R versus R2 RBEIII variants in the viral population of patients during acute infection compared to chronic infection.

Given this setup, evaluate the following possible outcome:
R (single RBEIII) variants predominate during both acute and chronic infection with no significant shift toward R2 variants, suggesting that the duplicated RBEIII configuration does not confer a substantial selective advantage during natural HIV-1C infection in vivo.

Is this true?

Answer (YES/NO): NO